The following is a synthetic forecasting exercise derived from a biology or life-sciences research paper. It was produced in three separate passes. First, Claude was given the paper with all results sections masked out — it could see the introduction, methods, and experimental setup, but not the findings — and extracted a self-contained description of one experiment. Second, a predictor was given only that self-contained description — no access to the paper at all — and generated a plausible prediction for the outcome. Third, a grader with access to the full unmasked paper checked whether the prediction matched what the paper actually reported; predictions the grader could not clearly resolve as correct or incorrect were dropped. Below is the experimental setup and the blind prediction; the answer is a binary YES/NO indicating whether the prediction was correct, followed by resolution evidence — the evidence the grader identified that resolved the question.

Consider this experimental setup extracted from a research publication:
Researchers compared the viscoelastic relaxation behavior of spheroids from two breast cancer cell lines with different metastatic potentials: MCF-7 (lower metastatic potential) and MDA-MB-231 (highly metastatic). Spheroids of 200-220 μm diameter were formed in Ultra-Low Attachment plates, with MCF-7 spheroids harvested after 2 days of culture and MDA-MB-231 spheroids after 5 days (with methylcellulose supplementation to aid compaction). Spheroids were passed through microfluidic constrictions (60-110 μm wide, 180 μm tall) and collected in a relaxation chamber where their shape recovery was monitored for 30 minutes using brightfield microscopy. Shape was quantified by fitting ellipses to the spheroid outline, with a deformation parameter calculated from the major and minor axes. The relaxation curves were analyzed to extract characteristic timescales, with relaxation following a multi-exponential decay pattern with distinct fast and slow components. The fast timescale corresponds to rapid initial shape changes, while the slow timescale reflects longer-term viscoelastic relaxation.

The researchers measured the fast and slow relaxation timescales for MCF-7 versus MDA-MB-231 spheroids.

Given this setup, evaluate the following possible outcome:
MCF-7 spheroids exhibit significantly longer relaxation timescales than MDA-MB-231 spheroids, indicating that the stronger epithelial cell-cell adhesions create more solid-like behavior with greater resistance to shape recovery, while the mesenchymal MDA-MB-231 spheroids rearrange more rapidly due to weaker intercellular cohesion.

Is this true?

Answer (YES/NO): NO